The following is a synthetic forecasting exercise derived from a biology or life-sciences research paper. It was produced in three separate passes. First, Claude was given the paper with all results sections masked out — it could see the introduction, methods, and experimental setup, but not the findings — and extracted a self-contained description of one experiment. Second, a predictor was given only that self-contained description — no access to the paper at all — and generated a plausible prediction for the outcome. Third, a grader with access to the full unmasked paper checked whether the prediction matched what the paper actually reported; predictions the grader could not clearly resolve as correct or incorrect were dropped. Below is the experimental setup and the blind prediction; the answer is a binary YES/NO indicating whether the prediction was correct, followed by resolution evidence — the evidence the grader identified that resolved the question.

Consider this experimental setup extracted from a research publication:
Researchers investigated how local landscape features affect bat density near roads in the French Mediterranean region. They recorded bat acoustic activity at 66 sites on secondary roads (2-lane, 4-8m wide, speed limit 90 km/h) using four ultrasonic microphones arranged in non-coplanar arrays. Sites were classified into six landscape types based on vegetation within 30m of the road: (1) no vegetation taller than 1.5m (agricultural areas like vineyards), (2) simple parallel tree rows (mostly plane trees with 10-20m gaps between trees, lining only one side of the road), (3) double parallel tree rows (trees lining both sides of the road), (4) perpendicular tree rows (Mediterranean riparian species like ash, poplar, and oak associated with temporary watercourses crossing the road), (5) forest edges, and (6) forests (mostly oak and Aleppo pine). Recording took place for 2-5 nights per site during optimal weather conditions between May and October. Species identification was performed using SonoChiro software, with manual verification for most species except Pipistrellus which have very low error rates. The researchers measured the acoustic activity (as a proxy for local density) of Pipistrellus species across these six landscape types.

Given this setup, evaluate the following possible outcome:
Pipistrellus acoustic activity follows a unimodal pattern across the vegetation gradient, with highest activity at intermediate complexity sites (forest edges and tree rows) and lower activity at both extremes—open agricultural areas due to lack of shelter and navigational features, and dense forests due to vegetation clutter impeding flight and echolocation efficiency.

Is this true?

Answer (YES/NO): NO